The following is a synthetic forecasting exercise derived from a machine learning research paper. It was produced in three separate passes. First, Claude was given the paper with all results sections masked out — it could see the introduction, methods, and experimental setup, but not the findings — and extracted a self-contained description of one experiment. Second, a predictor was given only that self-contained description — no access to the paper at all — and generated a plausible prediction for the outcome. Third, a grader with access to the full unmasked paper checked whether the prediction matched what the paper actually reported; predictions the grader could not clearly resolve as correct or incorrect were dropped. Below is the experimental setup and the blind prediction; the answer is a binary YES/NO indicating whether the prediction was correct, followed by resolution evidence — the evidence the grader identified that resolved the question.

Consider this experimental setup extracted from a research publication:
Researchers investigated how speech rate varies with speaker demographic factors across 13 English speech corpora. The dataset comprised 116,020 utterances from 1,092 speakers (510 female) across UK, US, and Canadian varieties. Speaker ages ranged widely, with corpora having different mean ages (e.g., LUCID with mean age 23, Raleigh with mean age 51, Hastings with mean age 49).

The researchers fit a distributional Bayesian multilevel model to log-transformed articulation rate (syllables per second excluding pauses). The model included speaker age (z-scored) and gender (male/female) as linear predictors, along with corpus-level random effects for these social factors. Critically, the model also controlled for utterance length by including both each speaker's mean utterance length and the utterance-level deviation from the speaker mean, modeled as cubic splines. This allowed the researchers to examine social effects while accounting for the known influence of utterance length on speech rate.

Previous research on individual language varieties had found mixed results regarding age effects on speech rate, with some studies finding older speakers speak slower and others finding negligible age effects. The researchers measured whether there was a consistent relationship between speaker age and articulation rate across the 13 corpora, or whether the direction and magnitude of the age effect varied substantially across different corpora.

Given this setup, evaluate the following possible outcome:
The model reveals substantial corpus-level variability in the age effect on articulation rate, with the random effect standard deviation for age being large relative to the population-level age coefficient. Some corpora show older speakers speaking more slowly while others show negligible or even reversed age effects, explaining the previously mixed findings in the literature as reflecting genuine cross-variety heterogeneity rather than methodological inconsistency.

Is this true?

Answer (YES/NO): NO